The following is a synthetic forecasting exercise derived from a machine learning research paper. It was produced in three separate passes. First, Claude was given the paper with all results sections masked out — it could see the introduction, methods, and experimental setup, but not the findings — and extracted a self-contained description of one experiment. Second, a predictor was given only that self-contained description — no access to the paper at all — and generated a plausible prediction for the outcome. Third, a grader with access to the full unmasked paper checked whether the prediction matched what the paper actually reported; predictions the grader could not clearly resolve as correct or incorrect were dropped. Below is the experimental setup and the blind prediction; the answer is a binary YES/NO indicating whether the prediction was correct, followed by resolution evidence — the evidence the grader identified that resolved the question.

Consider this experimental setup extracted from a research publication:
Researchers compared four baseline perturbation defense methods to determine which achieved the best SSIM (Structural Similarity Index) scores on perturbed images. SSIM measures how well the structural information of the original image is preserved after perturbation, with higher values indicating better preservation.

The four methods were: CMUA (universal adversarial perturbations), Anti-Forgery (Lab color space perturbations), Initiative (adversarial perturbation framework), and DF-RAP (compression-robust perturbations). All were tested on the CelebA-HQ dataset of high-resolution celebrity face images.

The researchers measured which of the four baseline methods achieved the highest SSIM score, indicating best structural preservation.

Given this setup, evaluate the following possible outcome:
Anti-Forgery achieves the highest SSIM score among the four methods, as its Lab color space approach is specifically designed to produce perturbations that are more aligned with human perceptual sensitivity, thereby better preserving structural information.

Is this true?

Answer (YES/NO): YES